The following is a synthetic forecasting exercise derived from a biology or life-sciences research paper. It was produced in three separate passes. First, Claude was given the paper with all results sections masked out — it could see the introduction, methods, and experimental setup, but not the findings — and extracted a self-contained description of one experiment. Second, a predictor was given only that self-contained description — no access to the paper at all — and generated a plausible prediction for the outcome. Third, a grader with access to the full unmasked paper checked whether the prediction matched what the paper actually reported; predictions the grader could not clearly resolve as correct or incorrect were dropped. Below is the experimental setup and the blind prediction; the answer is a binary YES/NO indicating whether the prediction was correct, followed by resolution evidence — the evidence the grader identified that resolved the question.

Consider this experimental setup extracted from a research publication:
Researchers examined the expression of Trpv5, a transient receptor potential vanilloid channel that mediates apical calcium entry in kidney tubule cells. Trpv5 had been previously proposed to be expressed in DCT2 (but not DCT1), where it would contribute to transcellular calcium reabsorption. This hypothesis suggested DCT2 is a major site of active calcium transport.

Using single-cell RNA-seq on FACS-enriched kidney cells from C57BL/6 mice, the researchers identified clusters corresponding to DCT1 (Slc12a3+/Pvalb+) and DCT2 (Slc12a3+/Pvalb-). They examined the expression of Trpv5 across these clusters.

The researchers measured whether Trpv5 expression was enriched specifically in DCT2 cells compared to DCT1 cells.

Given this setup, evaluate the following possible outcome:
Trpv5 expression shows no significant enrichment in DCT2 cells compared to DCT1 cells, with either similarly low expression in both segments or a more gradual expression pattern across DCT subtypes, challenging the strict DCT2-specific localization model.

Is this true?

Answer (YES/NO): NO